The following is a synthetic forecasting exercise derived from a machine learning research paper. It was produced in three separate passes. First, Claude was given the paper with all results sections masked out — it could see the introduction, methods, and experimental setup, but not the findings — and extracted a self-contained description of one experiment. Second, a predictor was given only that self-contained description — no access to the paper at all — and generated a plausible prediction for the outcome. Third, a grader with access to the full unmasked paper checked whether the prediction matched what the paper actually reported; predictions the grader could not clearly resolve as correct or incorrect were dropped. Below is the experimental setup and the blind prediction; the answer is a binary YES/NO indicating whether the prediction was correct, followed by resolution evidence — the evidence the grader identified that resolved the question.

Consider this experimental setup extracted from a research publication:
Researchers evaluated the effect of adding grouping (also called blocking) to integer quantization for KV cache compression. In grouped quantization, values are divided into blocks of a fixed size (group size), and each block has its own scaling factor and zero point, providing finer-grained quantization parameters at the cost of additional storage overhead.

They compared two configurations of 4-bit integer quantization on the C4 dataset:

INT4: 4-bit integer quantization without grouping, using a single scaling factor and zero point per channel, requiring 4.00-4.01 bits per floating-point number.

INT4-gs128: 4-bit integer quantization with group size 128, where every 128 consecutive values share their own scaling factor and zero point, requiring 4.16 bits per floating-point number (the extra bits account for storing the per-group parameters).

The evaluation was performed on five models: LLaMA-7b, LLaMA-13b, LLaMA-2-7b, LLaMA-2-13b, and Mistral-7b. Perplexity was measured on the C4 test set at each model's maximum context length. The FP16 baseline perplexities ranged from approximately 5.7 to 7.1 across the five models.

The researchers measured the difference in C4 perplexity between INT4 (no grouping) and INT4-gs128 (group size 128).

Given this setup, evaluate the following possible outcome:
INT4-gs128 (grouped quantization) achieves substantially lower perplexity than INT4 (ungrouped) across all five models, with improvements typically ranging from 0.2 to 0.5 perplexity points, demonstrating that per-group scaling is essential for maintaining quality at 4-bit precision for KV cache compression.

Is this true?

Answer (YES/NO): NO